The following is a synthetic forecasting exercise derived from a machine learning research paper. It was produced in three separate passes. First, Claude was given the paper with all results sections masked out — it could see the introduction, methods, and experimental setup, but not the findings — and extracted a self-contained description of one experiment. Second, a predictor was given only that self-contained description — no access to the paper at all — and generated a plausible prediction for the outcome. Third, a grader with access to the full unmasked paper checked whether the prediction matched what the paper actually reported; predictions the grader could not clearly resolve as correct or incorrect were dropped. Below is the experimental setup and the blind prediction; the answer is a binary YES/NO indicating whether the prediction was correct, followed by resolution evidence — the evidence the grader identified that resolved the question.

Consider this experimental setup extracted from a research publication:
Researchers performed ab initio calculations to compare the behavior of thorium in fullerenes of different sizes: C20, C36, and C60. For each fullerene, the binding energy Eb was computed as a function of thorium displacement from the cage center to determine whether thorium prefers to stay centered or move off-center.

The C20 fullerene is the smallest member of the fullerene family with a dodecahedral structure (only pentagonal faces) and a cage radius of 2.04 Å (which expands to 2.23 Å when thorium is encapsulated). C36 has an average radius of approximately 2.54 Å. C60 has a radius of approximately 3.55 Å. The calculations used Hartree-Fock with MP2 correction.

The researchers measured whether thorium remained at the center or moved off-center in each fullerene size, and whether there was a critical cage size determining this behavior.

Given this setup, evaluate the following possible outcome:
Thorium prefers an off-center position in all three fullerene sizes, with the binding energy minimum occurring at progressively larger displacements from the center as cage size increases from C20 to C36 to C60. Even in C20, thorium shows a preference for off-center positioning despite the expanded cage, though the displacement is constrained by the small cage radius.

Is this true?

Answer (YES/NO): NO